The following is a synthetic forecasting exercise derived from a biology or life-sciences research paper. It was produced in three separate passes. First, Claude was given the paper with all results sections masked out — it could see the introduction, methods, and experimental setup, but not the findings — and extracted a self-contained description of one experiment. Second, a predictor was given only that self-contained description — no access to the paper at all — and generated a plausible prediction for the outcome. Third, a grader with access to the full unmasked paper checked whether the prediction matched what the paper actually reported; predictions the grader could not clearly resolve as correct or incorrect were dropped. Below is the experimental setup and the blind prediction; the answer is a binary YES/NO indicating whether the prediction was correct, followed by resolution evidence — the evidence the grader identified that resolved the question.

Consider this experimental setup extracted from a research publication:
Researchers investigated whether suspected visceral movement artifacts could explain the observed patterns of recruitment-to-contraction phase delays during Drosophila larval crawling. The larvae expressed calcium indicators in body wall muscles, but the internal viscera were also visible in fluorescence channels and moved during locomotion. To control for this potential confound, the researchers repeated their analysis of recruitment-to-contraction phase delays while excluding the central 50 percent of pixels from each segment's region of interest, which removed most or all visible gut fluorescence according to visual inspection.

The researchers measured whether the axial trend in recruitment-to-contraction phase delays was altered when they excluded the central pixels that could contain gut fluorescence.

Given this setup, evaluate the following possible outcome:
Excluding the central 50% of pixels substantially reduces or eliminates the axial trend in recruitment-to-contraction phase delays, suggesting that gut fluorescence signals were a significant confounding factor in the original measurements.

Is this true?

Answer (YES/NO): NO